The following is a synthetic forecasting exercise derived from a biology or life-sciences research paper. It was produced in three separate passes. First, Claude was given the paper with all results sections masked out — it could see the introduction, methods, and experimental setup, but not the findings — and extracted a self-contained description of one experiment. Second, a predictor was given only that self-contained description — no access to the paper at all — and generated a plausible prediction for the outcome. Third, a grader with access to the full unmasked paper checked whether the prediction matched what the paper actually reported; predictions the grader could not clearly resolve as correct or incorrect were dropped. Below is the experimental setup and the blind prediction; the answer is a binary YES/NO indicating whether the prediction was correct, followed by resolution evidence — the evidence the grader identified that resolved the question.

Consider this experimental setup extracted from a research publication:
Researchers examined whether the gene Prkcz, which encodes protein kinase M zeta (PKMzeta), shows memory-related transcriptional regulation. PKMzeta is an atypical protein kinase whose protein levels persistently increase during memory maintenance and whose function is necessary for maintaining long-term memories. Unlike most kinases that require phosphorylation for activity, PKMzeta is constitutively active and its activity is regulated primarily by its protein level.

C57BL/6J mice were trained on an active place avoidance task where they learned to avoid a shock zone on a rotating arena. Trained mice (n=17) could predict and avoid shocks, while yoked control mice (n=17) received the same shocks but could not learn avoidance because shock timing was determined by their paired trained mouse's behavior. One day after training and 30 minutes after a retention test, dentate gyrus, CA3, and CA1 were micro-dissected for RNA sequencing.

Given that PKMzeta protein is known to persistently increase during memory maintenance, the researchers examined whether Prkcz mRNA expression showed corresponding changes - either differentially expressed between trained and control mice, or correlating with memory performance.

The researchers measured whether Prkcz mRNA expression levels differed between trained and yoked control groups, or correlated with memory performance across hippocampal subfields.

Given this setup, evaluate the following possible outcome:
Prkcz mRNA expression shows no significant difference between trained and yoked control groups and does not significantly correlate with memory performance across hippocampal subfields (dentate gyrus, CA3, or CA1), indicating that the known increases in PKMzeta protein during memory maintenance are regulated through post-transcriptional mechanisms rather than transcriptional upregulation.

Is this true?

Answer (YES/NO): YES